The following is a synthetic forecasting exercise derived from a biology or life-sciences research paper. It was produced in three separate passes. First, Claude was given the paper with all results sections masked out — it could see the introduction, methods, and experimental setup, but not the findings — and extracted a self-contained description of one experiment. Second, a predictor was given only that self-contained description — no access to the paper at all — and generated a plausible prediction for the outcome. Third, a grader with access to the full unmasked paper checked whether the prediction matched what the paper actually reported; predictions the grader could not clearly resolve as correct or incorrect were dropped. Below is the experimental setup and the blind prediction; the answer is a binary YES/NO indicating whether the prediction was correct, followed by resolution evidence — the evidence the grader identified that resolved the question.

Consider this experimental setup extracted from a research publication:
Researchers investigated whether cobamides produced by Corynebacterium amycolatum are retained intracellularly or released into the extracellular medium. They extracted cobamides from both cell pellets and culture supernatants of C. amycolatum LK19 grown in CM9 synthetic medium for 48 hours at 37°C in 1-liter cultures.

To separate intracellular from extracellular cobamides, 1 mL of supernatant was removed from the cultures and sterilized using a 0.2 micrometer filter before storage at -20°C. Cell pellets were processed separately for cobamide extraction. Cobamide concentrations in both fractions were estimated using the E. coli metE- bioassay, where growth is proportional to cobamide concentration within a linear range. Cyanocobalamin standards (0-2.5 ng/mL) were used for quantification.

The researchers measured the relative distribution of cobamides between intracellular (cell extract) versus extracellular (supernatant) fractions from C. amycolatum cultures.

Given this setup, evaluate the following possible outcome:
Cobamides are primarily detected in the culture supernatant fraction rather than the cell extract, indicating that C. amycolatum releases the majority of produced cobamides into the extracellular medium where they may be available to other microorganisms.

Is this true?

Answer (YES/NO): NO